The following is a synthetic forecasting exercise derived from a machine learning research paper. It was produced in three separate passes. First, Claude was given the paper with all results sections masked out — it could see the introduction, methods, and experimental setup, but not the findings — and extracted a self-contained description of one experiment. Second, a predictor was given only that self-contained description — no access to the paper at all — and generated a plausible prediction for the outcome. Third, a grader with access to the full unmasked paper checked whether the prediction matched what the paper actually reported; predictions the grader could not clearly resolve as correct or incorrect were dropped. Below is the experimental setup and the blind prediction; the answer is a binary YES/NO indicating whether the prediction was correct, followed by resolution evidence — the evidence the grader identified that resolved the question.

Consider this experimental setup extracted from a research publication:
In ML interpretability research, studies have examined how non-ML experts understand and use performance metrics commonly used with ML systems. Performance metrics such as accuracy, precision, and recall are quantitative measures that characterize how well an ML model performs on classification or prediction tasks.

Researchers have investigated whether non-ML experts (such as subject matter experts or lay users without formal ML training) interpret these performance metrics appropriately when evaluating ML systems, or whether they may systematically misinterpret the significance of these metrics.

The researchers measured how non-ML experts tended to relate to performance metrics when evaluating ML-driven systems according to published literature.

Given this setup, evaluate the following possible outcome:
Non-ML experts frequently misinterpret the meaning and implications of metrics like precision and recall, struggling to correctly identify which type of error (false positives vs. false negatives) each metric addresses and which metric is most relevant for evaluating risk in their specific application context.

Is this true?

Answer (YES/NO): NO